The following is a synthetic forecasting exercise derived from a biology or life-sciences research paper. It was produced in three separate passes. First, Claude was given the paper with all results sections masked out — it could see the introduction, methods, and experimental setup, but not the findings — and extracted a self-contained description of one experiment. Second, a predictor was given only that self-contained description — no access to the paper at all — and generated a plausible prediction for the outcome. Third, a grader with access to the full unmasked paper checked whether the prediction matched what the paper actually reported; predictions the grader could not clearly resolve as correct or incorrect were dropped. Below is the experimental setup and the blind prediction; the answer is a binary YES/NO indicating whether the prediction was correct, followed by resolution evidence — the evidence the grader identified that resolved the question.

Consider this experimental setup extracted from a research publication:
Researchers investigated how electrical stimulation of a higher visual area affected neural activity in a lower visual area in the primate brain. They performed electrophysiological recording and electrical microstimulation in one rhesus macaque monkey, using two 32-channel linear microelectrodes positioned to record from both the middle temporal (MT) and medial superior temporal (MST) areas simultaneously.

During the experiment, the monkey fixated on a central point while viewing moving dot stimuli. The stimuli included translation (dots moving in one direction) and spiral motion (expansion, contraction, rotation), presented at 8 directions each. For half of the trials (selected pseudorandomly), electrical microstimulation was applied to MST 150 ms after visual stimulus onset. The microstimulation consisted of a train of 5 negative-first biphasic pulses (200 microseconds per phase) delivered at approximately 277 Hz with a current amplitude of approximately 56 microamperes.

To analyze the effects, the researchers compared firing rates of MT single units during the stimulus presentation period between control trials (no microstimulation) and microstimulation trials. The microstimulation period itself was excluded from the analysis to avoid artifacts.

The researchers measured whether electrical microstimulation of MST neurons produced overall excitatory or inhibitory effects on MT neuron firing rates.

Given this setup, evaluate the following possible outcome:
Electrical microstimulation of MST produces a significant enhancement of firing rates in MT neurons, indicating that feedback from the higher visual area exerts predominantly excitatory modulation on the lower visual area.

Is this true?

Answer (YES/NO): NO